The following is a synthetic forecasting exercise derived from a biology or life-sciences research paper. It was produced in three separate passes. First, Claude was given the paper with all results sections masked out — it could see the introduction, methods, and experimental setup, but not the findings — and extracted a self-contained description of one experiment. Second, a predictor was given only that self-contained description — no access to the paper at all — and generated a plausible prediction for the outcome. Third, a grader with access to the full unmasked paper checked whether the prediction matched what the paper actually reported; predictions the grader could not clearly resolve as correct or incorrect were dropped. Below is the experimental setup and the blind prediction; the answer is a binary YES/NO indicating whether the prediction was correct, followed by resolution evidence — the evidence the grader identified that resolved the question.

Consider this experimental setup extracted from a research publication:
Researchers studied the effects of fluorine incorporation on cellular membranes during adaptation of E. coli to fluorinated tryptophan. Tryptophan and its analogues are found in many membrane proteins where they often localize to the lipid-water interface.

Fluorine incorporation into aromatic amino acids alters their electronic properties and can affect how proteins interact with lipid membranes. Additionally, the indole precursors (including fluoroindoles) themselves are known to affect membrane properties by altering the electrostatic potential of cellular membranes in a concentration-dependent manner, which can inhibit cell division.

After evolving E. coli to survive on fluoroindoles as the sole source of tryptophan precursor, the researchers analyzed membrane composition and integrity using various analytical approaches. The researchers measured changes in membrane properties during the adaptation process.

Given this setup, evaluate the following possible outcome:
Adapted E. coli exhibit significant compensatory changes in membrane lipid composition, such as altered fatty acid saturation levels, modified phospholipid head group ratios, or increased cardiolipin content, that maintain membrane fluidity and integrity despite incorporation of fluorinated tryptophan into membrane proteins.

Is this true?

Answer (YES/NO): NO